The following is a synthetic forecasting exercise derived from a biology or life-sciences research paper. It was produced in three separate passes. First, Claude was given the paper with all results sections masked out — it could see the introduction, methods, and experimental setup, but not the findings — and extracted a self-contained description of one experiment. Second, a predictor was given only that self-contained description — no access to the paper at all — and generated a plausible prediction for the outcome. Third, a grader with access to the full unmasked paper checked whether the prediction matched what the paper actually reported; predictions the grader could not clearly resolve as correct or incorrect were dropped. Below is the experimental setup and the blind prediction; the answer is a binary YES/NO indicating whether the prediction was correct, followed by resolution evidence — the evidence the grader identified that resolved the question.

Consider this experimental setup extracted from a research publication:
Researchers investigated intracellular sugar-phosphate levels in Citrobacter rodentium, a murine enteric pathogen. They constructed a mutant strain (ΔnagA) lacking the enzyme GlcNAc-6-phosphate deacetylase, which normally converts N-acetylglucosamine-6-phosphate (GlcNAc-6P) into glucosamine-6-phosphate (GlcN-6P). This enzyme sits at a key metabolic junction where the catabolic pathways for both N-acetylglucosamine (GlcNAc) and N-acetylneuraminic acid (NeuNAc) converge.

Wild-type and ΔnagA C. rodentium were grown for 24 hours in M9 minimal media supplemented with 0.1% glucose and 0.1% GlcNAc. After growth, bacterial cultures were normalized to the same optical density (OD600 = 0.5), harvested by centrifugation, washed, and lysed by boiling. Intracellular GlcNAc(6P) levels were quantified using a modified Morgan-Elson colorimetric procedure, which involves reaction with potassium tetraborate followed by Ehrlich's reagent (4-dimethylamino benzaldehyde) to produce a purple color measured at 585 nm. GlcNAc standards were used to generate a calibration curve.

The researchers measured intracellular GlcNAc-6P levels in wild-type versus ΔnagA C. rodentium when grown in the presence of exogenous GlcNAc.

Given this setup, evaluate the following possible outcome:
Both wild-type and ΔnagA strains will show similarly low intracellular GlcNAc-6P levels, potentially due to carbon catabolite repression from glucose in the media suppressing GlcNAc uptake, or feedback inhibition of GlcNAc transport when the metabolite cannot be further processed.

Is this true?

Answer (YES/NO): NO